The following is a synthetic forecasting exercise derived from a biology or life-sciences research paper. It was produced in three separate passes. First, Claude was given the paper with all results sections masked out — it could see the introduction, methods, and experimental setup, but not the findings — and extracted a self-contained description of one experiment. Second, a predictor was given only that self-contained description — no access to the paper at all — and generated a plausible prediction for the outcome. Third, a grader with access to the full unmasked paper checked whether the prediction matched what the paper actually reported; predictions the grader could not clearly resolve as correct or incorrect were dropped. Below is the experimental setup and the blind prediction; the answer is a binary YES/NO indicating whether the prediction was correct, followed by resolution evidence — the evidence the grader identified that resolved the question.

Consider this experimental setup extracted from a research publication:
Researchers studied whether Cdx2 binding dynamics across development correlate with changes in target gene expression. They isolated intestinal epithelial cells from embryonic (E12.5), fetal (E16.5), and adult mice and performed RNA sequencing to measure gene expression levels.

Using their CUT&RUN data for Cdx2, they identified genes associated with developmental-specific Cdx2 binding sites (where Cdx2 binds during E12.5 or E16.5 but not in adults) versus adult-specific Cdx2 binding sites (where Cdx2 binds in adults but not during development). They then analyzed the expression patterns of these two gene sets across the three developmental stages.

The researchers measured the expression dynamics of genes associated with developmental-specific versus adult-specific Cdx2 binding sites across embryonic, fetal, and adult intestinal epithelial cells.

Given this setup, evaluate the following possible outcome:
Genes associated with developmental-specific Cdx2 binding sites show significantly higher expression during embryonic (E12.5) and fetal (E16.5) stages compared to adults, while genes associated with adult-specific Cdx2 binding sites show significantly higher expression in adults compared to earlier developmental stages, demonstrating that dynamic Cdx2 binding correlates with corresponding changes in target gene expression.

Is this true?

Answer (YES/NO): YES